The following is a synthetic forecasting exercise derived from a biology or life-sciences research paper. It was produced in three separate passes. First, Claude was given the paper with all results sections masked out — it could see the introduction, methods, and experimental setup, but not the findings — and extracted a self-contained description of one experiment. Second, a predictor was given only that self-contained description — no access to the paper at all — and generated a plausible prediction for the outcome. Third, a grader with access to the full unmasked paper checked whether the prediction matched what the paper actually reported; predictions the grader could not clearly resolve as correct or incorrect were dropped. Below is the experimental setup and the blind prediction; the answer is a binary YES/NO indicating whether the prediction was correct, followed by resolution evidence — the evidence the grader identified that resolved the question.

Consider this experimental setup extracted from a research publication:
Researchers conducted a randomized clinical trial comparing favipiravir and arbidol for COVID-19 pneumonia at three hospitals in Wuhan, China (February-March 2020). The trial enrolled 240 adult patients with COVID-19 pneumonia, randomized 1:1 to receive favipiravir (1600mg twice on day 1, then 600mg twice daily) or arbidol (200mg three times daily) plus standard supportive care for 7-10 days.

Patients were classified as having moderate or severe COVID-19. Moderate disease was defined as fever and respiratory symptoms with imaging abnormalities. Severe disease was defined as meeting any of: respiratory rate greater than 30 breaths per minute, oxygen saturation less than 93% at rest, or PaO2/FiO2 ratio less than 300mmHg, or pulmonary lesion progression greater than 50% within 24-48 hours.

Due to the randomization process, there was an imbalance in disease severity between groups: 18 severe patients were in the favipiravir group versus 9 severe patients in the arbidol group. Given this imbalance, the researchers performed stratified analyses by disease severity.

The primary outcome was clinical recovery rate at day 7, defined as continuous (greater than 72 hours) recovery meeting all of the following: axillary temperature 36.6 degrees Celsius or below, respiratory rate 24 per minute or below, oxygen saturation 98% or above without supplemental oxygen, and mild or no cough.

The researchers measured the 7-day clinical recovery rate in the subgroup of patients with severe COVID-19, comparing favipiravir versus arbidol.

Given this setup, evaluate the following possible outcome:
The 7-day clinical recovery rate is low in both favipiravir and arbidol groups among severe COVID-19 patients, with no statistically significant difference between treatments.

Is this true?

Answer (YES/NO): YES